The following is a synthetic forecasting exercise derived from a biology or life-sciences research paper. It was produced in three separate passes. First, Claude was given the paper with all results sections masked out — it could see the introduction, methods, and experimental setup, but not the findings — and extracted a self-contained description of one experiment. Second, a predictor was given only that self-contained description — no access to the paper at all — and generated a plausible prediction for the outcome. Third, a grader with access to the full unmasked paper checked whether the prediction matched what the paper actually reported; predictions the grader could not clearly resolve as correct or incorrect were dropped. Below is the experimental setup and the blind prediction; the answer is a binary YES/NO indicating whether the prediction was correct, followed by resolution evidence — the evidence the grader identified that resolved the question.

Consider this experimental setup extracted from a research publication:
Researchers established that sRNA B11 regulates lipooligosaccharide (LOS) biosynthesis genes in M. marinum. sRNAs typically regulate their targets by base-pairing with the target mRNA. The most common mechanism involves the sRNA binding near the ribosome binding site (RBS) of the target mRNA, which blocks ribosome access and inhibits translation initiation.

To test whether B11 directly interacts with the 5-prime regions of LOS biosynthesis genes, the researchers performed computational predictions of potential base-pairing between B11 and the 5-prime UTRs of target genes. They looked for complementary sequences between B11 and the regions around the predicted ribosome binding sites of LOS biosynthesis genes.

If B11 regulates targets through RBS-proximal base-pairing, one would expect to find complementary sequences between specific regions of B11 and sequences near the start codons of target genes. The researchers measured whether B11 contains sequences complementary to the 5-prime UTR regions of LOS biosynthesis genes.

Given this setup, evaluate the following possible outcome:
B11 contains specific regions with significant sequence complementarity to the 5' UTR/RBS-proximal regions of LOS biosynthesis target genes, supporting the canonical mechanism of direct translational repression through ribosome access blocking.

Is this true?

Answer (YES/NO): YES